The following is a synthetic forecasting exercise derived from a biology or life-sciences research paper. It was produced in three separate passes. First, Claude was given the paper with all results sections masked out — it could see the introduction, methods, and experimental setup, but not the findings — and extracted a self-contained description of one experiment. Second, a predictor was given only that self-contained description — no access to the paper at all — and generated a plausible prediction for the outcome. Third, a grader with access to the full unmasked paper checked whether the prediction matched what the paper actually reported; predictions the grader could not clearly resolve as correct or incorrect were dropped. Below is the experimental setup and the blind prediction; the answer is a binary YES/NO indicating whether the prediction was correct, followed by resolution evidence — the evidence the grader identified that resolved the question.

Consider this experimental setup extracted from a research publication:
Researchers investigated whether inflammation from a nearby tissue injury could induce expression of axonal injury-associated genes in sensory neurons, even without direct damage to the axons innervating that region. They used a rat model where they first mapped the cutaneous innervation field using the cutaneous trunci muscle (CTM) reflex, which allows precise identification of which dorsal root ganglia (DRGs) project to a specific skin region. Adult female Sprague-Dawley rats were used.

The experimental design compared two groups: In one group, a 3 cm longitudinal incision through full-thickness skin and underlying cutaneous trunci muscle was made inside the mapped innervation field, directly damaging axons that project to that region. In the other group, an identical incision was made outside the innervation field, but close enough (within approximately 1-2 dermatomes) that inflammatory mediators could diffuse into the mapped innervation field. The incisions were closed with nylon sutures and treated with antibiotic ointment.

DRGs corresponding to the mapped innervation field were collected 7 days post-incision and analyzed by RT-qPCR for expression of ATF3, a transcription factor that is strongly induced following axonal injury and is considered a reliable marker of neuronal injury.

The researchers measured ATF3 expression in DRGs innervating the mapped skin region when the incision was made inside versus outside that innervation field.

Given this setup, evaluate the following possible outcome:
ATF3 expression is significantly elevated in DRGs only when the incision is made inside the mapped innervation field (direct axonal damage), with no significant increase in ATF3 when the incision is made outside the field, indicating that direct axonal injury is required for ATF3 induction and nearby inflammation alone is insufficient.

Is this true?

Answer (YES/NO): YES